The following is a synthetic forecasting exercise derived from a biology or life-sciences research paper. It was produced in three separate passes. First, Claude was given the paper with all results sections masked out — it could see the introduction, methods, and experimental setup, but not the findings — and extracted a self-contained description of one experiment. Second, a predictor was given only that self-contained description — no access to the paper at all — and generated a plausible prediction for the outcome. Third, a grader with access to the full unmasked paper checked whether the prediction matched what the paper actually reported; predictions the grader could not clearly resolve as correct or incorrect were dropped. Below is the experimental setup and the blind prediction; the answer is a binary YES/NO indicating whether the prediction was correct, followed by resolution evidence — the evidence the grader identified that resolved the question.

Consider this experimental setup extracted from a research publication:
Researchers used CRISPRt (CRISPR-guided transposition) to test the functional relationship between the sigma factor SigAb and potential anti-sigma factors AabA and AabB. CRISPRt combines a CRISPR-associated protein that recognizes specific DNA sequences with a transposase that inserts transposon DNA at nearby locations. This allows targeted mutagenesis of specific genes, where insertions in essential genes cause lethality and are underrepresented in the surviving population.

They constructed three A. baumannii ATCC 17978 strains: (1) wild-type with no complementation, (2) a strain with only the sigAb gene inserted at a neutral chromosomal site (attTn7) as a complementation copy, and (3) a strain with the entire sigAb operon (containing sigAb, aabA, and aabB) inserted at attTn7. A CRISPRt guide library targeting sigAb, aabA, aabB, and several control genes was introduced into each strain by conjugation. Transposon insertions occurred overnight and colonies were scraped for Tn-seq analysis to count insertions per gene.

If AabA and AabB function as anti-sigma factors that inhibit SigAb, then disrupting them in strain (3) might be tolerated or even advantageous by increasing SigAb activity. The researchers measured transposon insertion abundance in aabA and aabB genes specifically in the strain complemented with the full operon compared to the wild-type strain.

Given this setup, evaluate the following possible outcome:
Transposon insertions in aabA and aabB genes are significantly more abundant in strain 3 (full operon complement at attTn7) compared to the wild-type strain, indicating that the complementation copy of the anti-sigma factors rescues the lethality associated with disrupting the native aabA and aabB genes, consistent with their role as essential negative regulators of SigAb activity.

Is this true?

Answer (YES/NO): YES